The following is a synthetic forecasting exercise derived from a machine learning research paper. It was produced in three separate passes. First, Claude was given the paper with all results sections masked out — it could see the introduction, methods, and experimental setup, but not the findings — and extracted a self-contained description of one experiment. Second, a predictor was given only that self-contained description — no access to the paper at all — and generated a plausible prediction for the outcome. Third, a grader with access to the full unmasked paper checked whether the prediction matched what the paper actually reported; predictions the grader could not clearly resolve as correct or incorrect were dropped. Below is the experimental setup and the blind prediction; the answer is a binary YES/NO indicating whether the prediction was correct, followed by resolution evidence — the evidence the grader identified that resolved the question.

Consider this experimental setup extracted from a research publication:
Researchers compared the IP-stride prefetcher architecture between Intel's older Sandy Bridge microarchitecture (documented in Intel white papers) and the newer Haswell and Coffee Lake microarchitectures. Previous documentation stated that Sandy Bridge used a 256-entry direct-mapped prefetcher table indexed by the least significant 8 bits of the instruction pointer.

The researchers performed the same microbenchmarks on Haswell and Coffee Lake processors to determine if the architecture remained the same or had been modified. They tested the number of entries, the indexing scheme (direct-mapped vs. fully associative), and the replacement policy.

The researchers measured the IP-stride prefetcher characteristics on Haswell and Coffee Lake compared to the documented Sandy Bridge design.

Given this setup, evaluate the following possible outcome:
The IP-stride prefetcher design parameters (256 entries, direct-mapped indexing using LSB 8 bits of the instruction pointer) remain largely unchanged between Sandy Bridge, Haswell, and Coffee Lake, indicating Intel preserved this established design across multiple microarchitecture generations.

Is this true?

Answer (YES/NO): NO